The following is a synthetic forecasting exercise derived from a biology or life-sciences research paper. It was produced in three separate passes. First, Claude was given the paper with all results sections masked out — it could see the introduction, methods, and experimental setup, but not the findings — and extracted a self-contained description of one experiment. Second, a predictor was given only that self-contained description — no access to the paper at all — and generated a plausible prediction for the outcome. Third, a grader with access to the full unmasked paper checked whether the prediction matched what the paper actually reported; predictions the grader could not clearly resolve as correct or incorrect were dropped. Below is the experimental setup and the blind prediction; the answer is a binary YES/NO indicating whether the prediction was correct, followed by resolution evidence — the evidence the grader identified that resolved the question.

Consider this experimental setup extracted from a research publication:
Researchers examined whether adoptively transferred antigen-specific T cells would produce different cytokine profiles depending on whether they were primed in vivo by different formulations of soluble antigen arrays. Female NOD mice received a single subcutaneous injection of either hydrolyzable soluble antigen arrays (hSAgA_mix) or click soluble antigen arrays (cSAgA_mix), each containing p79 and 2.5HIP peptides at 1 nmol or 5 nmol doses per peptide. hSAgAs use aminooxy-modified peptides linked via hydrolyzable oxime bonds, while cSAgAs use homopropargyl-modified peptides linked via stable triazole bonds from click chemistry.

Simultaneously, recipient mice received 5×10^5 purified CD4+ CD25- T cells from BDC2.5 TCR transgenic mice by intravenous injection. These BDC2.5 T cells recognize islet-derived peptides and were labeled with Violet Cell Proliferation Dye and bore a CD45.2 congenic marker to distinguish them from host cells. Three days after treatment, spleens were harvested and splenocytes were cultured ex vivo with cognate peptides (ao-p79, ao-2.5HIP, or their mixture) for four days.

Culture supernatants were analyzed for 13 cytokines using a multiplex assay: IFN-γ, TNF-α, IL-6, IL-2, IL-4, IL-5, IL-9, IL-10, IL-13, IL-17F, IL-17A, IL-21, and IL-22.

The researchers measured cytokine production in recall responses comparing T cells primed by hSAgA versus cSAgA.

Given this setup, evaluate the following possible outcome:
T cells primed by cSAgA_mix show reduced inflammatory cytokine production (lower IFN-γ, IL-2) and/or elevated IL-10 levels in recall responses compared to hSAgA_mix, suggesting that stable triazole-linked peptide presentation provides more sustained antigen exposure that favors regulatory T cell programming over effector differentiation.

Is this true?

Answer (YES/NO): NO